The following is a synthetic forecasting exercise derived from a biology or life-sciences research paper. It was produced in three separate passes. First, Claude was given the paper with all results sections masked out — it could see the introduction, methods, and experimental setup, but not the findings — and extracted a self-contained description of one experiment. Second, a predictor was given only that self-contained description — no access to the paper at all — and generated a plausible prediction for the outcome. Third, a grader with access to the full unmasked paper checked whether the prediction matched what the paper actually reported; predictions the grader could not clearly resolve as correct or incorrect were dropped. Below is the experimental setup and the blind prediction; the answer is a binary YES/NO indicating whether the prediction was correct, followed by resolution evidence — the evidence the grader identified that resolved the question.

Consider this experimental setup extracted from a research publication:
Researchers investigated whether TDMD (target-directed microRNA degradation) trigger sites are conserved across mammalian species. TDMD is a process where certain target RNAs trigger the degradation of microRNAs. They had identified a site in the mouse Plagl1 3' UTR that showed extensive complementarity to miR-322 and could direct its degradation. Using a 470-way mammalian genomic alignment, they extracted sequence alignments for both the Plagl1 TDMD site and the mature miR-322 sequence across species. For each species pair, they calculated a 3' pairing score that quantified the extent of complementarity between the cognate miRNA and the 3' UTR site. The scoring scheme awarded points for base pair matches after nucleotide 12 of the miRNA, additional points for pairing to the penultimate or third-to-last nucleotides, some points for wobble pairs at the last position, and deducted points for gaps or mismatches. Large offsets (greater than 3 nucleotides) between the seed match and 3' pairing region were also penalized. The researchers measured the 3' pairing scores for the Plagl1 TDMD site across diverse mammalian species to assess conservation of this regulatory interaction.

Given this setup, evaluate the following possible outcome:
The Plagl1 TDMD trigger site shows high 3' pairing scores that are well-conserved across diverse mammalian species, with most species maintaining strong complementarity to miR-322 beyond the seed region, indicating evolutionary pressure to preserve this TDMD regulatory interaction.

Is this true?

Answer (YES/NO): NO